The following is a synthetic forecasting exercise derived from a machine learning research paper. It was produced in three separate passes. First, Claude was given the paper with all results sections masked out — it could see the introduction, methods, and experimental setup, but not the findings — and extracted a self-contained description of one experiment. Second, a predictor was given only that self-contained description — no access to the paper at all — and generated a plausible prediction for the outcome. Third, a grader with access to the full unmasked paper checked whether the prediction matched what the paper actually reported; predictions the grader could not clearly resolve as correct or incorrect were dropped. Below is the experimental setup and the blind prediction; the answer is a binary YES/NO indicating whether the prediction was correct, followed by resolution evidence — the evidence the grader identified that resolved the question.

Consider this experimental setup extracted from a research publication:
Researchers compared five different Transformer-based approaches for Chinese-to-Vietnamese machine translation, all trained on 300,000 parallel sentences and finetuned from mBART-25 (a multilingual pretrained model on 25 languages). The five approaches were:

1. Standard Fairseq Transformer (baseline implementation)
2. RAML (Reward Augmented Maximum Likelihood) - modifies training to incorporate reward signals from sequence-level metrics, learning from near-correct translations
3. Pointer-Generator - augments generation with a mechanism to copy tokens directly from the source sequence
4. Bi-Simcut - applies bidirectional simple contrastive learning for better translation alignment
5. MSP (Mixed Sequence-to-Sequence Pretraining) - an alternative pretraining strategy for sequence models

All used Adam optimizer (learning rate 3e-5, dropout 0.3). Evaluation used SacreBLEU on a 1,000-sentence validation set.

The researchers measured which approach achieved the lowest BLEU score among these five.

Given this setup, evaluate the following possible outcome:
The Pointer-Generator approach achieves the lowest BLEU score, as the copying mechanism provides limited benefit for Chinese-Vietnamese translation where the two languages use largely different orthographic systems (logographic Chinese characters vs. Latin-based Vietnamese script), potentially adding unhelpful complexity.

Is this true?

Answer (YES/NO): NO